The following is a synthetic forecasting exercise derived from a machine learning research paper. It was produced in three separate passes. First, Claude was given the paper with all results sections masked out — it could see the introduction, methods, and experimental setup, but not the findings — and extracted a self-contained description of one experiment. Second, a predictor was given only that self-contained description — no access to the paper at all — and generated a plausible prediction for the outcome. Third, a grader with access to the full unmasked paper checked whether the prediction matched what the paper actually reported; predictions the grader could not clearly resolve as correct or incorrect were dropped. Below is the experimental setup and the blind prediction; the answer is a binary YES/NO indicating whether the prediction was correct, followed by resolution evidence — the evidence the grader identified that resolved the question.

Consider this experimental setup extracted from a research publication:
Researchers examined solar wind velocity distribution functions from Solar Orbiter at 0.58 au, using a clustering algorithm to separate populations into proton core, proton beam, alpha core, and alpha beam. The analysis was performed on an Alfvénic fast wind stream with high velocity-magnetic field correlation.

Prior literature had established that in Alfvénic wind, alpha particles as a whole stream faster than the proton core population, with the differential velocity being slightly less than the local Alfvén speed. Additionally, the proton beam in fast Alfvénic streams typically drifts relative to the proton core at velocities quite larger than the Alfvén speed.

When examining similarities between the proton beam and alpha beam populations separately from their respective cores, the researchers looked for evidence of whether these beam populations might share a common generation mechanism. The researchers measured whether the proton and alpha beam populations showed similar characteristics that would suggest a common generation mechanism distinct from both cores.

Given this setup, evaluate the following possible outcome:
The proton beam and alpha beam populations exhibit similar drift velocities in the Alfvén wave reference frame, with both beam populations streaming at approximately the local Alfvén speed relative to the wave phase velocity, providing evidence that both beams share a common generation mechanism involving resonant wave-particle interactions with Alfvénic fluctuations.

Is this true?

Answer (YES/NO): NO